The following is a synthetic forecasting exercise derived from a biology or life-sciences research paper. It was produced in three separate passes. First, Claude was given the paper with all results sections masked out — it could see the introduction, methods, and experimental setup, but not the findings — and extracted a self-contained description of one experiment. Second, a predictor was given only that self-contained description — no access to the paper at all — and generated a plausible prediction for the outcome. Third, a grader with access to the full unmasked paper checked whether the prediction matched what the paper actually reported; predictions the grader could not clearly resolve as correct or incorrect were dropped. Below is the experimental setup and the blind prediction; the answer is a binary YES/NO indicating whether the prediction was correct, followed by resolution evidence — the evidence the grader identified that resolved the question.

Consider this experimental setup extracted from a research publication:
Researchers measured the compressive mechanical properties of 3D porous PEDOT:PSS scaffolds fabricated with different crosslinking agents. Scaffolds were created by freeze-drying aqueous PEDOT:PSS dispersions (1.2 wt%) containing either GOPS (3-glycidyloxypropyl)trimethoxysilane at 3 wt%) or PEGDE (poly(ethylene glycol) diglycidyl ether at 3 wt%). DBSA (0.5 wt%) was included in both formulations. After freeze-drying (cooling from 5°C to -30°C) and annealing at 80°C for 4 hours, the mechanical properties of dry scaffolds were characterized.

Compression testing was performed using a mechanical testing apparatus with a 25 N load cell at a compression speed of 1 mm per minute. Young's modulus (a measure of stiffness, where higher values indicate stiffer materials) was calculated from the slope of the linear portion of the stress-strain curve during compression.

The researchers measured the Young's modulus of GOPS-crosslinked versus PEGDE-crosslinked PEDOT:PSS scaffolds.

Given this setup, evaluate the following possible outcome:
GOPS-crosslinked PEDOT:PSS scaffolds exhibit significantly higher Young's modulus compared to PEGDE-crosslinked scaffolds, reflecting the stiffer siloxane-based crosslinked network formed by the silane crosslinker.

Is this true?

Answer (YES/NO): YES